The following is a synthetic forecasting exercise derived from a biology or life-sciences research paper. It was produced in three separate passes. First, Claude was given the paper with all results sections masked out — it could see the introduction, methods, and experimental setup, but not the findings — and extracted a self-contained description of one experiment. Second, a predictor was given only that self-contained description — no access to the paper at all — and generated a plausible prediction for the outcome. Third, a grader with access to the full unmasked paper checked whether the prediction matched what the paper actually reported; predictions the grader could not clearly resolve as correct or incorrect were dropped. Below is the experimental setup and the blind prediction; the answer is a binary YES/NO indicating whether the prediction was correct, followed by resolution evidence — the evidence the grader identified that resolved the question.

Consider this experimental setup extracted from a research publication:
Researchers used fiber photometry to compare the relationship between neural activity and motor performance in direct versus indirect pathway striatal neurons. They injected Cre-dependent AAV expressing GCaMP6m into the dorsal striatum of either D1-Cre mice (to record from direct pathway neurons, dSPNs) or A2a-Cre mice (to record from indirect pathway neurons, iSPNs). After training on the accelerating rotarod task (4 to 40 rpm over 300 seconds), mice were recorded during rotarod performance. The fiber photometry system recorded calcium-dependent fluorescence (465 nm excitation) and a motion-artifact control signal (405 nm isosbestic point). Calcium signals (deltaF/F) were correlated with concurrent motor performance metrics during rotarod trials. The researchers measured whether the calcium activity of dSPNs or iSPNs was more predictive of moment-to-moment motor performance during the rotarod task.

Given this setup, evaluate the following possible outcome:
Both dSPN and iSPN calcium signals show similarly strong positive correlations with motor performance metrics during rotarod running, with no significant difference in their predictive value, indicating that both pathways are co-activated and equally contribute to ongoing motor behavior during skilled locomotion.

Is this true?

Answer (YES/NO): NO